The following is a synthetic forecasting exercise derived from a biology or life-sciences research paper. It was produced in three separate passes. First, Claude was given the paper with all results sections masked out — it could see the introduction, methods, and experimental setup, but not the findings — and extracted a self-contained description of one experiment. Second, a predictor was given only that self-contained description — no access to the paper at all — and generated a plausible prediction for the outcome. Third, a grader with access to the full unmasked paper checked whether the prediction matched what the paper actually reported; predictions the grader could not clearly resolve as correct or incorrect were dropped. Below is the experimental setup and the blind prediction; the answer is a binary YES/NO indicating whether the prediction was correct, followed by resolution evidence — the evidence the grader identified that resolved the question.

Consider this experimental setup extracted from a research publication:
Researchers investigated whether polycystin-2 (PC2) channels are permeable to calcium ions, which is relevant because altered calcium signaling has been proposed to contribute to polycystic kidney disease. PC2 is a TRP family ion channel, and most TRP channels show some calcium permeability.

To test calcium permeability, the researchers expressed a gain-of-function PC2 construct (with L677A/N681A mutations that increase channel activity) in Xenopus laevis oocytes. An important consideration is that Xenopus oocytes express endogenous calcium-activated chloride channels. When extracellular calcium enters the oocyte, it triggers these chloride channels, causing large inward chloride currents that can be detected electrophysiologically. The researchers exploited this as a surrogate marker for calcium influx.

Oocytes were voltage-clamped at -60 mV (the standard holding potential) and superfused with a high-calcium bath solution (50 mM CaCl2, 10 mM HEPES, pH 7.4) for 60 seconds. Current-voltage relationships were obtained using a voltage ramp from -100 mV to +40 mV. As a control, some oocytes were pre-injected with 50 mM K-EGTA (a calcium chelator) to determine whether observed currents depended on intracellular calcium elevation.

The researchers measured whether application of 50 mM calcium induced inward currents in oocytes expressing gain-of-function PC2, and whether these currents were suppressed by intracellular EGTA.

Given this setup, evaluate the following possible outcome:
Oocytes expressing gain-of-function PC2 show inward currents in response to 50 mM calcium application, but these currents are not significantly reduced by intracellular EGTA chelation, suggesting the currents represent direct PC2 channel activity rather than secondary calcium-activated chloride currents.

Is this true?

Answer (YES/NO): NO